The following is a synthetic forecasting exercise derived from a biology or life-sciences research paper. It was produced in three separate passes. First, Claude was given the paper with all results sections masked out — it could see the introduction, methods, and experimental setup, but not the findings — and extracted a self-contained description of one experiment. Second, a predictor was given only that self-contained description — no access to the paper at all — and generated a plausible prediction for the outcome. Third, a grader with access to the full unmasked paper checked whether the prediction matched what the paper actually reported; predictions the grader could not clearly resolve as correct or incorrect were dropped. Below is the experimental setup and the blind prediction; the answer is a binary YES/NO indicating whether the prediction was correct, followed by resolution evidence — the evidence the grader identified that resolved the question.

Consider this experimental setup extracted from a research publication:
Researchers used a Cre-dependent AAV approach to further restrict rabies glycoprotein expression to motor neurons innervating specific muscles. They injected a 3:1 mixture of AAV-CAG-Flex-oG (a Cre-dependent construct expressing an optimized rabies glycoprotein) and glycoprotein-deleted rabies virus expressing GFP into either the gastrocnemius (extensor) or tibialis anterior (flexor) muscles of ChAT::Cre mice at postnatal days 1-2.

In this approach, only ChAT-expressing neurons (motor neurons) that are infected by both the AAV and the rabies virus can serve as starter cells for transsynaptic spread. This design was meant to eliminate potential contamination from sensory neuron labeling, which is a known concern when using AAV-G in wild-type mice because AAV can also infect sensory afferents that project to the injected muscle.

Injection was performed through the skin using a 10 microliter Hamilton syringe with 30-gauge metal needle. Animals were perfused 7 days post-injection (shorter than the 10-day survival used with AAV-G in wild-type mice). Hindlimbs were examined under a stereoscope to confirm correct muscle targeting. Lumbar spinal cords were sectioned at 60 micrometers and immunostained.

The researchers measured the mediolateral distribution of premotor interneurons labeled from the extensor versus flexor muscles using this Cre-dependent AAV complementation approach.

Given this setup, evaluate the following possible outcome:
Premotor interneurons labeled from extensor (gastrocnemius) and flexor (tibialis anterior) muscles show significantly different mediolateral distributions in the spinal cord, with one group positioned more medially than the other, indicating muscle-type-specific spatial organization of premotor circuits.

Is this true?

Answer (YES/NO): NO